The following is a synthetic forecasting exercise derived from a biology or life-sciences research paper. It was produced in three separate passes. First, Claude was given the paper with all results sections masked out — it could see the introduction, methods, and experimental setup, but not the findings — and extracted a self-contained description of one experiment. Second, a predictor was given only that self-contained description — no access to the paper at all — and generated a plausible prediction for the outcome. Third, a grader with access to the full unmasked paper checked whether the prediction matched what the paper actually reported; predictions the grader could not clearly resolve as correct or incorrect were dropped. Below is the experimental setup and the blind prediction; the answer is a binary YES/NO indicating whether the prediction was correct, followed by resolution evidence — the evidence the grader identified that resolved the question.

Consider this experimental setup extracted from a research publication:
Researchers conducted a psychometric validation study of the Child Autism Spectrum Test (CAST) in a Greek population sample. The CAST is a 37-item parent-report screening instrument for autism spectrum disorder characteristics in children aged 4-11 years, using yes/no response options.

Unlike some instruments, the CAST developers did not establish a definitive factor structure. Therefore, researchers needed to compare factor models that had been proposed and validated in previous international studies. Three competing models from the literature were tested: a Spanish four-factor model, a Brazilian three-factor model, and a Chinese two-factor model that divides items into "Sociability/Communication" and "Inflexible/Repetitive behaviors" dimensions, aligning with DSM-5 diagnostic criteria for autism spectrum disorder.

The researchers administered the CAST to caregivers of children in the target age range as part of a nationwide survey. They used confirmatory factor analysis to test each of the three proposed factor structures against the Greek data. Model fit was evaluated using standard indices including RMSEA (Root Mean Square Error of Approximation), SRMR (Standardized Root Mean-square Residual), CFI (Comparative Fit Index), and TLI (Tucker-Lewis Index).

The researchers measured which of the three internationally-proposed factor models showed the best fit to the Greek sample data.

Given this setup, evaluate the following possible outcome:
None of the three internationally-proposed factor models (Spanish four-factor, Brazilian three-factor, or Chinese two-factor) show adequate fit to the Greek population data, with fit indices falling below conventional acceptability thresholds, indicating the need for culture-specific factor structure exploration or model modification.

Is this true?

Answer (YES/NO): NO